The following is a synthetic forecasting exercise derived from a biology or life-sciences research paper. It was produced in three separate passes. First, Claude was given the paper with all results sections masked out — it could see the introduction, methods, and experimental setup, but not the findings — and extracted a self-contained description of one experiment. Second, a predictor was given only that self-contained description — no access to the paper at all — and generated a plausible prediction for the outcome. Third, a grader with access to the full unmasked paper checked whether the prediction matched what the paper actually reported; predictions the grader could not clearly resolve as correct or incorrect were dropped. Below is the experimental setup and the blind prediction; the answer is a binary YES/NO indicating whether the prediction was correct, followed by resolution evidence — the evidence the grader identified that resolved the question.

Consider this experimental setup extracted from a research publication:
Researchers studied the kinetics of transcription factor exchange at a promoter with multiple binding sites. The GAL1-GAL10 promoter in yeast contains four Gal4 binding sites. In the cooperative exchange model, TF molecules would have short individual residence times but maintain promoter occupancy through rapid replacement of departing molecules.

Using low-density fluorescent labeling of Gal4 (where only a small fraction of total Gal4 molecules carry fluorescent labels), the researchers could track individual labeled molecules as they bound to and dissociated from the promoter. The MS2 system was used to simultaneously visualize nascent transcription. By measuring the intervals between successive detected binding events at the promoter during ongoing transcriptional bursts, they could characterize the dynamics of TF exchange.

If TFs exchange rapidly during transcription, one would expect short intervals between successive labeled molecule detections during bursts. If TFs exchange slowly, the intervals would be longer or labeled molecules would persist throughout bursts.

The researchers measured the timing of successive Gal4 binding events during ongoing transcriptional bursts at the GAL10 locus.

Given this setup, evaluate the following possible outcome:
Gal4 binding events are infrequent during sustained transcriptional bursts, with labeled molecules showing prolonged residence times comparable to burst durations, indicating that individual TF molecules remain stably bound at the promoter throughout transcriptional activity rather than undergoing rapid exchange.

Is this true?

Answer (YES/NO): NO